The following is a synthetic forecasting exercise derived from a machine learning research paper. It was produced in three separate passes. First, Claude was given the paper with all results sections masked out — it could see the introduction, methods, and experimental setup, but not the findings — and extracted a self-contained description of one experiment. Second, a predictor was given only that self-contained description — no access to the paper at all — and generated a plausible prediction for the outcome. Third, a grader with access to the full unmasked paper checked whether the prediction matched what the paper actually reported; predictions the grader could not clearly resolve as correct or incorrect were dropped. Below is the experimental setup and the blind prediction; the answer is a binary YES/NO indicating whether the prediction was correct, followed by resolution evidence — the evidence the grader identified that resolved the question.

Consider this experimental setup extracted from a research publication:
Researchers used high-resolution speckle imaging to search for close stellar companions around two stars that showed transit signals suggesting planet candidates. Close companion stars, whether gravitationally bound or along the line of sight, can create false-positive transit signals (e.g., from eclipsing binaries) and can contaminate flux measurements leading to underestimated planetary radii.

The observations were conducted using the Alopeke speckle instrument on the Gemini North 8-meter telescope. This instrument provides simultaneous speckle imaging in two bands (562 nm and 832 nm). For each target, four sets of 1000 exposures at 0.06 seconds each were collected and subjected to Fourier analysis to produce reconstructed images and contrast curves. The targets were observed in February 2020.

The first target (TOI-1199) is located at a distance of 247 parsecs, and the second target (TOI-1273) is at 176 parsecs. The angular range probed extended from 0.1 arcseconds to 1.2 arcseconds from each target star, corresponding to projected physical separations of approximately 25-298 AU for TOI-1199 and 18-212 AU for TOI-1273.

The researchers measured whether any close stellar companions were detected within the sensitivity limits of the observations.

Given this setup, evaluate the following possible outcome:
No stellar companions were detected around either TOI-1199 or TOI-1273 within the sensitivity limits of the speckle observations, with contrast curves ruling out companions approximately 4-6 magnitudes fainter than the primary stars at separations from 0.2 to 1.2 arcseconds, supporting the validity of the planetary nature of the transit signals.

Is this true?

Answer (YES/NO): NO